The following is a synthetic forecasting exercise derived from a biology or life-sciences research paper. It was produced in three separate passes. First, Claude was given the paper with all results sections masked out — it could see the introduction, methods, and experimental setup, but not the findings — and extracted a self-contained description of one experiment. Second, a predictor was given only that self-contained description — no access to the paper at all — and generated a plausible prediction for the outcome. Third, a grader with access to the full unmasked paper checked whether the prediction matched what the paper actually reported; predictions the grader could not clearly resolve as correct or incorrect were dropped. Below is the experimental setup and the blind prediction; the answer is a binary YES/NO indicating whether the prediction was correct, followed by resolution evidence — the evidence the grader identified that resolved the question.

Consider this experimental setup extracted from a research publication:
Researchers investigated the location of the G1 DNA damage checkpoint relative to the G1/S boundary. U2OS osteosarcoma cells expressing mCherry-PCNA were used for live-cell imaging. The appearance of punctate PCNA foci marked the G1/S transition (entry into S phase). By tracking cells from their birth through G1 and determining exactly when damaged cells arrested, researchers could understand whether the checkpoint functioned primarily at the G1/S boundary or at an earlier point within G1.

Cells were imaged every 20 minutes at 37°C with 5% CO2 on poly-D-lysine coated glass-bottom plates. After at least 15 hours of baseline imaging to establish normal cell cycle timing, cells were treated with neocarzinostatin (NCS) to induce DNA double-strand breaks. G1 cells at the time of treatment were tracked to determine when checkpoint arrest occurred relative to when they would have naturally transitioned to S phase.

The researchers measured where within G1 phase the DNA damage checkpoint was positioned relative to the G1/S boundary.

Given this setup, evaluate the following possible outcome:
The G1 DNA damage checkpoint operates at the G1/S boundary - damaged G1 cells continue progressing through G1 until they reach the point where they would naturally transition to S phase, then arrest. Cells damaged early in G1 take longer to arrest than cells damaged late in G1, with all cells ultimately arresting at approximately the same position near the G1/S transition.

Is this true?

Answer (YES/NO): NO